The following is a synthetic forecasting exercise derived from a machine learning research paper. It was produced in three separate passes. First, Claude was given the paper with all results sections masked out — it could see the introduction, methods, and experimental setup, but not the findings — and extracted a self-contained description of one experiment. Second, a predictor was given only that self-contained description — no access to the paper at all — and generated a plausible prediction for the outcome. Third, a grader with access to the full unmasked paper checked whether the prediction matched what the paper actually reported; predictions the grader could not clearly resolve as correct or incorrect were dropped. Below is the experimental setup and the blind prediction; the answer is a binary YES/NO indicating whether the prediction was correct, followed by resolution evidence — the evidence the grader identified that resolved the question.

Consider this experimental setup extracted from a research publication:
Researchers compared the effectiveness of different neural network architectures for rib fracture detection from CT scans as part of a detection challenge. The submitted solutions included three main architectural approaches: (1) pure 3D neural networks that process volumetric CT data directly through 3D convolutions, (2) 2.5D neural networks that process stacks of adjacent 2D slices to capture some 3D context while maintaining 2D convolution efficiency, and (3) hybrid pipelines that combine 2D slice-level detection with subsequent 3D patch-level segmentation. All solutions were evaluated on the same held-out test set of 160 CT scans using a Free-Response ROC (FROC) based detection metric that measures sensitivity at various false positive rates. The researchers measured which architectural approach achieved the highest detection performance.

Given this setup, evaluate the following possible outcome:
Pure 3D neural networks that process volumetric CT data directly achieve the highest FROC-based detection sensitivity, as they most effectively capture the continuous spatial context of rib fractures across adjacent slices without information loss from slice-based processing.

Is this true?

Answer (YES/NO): NO